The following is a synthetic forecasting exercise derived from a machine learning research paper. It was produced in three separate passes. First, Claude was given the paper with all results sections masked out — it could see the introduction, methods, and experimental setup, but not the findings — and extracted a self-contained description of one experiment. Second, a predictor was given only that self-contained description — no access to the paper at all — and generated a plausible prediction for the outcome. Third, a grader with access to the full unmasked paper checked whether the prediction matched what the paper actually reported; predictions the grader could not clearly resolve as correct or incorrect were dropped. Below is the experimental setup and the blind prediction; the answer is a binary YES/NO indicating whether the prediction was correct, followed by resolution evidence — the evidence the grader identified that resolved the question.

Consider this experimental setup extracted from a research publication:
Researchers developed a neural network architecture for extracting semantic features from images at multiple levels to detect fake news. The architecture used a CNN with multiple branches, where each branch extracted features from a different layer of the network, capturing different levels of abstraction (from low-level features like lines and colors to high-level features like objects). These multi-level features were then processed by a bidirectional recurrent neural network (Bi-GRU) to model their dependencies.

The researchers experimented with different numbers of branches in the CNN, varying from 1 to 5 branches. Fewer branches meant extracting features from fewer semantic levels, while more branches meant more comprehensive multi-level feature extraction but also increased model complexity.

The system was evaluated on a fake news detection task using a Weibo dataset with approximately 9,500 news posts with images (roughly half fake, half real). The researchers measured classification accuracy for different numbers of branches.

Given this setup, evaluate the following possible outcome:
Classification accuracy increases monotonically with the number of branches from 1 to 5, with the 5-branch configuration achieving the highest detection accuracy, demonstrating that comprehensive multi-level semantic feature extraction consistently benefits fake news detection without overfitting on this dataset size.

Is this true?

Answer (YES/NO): NO